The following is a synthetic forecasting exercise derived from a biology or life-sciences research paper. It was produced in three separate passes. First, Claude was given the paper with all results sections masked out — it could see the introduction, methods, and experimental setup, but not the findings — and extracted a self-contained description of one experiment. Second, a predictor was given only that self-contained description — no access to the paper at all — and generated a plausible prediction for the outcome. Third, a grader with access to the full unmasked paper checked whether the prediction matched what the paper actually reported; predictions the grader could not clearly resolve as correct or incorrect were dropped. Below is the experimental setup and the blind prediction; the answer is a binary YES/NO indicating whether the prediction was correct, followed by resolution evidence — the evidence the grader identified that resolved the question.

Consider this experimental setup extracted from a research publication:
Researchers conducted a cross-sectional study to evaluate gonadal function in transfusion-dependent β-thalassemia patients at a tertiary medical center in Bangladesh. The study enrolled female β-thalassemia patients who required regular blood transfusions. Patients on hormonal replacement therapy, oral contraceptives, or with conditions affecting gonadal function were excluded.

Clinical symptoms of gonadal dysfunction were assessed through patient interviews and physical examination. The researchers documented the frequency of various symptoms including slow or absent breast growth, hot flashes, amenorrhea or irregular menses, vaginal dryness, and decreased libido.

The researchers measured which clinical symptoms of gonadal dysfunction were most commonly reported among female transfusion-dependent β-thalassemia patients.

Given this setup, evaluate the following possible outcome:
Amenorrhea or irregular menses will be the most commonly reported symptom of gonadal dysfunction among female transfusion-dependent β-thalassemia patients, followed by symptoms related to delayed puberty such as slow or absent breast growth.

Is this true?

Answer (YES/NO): NO